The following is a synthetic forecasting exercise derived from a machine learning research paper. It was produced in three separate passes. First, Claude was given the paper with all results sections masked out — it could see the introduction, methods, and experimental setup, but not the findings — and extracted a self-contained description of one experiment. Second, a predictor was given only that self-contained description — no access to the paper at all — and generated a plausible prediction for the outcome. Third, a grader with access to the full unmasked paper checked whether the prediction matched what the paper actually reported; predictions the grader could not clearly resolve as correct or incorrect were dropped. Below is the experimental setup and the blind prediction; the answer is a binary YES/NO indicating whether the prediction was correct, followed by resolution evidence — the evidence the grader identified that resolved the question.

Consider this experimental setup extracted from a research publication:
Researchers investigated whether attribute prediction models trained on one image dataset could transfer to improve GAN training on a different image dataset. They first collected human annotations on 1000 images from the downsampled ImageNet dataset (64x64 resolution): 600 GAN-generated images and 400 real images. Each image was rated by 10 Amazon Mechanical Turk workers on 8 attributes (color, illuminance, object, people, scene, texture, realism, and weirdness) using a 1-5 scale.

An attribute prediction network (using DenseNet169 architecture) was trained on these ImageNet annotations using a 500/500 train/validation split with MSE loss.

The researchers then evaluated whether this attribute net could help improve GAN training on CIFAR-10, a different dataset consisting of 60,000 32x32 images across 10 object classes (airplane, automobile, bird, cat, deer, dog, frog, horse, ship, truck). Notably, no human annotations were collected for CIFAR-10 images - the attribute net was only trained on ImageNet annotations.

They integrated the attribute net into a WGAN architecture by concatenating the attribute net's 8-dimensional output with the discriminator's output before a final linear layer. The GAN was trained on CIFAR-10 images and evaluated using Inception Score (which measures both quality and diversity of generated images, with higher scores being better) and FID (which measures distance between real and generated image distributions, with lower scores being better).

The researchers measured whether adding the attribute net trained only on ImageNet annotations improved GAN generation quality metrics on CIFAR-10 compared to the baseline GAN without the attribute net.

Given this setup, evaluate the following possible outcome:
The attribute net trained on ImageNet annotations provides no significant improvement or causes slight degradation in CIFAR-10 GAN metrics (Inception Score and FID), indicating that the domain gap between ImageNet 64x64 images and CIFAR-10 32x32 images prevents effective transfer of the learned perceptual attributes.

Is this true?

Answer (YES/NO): NO